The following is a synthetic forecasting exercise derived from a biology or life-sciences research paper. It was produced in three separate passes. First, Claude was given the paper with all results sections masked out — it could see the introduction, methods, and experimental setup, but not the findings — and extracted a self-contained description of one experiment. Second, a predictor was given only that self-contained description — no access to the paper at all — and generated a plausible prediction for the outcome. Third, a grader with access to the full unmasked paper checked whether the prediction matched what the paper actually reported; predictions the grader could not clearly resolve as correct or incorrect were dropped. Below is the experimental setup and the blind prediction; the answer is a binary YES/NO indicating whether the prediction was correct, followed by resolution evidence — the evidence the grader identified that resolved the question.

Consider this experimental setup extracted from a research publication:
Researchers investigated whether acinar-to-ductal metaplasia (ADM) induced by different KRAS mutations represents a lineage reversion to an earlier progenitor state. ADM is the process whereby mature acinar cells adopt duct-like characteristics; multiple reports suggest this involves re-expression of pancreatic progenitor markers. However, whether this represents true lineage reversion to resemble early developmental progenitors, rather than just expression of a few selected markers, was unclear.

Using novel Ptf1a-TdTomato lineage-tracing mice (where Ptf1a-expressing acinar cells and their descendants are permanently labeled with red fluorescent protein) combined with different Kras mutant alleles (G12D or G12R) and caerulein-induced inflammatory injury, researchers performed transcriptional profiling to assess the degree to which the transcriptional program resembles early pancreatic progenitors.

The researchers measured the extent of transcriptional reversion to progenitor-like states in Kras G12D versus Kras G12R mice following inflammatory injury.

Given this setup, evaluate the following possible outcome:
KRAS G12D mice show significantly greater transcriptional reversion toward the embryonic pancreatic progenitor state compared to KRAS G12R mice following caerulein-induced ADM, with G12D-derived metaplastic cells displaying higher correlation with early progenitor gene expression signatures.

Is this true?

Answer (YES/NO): YES